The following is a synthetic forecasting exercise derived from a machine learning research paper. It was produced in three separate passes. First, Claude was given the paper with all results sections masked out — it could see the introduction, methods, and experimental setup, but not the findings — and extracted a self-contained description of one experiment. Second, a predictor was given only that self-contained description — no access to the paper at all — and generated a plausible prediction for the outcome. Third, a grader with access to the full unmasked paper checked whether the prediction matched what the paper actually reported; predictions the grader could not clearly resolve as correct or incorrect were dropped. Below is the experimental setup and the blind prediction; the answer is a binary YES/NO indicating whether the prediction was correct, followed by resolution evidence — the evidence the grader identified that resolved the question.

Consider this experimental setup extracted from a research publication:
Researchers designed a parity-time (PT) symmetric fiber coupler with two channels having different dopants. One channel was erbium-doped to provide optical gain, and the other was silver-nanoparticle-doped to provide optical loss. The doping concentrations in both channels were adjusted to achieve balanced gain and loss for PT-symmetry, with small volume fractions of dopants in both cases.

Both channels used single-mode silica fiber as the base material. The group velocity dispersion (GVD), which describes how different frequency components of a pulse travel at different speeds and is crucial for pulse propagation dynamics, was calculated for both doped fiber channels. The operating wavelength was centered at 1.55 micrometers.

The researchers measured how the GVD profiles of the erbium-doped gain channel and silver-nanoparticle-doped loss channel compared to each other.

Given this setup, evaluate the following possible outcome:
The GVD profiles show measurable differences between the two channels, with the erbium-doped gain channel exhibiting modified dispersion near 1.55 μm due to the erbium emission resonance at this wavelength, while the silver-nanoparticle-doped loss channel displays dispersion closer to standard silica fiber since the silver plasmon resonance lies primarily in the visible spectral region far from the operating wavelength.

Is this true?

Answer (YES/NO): NO